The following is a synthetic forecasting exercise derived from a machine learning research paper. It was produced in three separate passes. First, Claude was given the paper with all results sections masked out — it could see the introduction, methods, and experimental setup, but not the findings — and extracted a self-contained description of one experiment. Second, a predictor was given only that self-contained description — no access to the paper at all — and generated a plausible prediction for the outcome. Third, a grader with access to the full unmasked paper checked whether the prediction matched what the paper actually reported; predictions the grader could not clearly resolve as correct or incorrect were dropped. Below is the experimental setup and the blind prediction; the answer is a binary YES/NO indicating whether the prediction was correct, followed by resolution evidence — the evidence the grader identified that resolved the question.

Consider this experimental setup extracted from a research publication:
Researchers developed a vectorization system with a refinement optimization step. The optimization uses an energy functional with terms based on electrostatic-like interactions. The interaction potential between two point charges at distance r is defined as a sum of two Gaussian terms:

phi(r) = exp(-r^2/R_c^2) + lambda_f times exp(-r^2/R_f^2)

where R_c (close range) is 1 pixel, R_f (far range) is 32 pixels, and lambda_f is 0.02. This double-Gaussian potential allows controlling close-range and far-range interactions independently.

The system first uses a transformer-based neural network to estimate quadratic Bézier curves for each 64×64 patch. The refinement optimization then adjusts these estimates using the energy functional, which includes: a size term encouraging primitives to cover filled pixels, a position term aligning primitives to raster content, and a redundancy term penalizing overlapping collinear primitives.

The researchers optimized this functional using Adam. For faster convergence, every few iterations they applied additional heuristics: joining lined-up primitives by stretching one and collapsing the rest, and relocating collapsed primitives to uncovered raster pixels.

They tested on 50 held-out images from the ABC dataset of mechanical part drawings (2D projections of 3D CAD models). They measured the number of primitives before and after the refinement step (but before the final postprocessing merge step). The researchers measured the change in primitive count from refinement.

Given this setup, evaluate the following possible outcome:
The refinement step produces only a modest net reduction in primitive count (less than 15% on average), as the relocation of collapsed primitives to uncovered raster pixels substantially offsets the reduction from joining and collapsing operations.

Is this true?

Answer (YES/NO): NO